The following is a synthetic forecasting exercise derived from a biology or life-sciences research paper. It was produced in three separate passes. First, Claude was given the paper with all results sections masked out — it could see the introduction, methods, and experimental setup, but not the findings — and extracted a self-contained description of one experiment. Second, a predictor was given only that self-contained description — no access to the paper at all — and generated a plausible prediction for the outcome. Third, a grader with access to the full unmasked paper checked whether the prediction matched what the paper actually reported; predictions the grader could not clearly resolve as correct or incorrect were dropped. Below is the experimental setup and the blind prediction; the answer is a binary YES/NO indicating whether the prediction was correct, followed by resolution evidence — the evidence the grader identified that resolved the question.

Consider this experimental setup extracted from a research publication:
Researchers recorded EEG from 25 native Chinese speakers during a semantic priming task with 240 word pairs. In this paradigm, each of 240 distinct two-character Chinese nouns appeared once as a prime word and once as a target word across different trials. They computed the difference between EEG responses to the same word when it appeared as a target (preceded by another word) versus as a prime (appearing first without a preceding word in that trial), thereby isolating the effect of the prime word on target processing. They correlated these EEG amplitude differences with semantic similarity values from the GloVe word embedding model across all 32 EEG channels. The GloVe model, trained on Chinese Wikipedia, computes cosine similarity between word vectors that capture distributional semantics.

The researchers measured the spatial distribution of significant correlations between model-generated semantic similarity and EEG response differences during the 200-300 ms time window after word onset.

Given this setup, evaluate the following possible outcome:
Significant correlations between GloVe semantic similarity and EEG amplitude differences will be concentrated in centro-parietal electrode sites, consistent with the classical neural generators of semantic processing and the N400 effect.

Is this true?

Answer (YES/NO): NO